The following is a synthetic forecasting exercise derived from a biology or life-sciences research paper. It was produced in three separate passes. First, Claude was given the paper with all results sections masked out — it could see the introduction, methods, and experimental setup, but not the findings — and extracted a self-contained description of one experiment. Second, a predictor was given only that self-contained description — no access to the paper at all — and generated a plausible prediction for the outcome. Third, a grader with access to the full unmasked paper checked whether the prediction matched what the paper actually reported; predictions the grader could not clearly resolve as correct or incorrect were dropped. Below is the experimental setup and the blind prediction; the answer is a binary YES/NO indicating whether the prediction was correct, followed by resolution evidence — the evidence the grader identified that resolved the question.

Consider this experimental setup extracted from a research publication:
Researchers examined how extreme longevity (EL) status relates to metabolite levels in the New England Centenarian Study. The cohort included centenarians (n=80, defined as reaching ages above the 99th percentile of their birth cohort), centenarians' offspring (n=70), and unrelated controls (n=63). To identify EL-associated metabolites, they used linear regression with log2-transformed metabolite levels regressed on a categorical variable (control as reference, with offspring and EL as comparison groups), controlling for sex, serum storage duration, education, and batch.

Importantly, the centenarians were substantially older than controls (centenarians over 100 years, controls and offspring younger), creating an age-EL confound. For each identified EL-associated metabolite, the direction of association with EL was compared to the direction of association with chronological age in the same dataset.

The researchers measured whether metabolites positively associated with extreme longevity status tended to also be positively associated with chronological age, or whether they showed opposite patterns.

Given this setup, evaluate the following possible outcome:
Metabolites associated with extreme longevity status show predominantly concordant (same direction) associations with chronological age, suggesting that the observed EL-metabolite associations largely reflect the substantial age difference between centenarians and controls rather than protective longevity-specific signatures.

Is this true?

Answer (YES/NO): YES